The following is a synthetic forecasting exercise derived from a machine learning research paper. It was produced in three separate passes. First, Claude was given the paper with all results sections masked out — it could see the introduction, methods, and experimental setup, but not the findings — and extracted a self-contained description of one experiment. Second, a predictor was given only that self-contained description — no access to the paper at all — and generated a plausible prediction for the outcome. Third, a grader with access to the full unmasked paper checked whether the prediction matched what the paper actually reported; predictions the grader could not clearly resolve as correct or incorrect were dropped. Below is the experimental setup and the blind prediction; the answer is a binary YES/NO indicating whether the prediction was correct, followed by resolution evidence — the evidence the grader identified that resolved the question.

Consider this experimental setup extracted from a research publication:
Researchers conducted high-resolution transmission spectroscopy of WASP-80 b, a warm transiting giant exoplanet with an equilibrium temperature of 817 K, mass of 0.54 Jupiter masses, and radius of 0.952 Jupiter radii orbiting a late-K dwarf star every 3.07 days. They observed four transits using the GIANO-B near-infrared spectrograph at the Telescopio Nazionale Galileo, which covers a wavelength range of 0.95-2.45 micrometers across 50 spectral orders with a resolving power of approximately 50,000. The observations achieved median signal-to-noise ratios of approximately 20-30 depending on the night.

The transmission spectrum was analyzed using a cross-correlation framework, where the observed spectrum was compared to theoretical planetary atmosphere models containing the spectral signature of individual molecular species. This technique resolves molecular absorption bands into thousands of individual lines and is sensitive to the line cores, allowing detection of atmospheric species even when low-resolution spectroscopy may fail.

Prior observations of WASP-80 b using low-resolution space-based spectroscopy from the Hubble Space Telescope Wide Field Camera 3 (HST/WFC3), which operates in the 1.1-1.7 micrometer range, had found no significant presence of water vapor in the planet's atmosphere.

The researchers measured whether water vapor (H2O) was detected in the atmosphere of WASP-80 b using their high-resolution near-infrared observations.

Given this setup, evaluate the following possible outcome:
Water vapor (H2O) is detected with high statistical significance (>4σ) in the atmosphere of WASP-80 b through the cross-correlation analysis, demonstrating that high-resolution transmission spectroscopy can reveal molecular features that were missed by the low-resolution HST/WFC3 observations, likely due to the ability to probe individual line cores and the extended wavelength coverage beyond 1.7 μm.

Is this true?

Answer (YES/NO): YES